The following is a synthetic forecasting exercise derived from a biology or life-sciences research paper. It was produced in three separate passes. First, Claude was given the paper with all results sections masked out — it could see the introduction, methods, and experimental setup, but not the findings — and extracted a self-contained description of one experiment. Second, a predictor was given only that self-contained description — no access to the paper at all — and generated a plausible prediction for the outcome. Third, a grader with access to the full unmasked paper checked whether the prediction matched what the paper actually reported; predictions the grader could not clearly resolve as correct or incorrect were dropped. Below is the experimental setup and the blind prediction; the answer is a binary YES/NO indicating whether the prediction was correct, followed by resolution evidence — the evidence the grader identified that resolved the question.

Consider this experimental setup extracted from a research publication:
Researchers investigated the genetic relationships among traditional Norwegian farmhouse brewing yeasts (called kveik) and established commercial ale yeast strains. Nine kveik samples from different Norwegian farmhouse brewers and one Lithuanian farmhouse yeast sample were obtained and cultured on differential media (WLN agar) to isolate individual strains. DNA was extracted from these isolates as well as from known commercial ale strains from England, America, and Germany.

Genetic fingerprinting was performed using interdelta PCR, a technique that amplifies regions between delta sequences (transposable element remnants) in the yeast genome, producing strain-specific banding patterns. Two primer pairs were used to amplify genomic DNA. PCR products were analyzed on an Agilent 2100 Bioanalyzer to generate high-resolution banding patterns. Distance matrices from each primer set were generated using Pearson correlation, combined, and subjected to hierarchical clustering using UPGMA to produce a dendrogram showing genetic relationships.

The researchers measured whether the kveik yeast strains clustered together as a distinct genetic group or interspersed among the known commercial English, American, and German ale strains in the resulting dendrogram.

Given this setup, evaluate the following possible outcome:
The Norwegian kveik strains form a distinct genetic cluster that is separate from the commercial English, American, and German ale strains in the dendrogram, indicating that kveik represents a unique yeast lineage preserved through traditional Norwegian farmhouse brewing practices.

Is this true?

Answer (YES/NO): YES